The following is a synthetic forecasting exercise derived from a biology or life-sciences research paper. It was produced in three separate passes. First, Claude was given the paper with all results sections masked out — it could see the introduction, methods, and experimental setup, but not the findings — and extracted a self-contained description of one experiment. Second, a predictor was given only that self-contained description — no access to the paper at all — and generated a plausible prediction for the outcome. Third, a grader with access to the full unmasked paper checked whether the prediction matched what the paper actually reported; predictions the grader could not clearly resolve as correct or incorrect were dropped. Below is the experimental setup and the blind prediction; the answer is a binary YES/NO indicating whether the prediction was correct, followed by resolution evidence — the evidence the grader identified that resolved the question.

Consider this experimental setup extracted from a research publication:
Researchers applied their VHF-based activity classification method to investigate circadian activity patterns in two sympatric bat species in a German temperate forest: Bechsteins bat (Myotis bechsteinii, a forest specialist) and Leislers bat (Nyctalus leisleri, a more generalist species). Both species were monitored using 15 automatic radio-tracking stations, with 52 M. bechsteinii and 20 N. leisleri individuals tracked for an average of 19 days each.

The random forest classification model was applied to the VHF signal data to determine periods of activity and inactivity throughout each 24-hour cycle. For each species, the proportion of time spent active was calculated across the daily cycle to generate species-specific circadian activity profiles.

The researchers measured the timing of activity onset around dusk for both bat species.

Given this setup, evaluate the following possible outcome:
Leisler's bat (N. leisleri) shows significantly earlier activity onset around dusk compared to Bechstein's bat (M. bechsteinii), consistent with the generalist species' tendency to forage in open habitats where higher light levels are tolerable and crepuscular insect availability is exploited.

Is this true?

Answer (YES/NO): YES